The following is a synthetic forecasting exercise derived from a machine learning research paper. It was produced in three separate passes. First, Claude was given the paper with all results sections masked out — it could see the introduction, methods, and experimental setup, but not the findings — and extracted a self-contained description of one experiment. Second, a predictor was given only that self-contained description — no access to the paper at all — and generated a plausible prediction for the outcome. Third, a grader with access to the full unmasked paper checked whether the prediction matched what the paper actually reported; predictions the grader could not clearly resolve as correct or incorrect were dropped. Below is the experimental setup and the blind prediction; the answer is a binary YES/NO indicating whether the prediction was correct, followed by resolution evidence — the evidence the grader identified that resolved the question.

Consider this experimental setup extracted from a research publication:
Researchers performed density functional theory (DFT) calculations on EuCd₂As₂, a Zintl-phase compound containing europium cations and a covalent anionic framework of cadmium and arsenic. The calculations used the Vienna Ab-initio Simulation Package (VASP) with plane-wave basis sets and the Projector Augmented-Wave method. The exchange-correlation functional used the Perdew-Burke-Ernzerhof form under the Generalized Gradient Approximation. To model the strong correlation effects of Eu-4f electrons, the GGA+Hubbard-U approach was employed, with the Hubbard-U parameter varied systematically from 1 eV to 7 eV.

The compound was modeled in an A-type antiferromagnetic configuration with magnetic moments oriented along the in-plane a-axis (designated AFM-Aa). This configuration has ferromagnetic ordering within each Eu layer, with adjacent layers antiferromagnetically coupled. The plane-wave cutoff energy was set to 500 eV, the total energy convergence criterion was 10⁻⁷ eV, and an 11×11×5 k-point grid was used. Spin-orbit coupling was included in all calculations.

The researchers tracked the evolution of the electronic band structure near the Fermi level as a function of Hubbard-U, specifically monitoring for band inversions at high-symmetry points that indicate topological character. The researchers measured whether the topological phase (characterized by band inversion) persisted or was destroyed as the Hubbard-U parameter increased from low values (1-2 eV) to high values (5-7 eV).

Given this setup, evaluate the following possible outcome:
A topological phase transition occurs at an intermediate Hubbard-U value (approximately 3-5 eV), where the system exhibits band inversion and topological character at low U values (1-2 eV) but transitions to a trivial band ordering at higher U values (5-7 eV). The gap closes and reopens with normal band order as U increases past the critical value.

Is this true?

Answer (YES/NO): NO